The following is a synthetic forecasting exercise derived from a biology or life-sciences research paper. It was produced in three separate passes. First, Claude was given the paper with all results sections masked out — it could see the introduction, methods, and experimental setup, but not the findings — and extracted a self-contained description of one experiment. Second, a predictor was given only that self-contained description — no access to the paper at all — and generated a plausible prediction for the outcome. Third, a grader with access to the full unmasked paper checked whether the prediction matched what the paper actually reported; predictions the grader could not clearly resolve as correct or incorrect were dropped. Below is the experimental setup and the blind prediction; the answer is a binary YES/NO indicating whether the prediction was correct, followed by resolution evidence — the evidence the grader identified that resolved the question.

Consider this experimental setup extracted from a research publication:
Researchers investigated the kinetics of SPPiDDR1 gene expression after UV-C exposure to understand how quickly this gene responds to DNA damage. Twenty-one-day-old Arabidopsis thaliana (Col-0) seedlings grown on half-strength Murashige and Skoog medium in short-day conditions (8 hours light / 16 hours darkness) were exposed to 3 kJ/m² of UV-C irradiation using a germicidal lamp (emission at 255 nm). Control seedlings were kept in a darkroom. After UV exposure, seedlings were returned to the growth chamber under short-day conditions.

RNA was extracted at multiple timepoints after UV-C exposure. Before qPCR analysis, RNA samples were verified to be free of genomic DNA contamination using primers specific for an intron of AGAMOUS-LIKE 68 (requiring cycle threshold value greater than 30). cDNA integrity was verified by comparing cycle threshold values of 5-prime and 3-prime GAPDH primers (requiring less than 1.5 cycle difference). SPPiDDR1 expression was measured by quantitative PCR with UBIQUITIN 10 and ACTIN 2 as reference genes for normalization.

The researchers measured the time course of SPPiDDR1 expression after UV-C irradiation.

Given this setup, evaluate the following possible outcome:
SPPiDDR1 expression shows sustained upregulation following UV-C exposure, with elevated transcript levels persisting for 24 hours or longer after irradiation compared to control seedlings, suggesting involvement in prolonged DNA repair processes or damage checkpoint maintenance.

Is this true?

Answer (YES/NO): YES